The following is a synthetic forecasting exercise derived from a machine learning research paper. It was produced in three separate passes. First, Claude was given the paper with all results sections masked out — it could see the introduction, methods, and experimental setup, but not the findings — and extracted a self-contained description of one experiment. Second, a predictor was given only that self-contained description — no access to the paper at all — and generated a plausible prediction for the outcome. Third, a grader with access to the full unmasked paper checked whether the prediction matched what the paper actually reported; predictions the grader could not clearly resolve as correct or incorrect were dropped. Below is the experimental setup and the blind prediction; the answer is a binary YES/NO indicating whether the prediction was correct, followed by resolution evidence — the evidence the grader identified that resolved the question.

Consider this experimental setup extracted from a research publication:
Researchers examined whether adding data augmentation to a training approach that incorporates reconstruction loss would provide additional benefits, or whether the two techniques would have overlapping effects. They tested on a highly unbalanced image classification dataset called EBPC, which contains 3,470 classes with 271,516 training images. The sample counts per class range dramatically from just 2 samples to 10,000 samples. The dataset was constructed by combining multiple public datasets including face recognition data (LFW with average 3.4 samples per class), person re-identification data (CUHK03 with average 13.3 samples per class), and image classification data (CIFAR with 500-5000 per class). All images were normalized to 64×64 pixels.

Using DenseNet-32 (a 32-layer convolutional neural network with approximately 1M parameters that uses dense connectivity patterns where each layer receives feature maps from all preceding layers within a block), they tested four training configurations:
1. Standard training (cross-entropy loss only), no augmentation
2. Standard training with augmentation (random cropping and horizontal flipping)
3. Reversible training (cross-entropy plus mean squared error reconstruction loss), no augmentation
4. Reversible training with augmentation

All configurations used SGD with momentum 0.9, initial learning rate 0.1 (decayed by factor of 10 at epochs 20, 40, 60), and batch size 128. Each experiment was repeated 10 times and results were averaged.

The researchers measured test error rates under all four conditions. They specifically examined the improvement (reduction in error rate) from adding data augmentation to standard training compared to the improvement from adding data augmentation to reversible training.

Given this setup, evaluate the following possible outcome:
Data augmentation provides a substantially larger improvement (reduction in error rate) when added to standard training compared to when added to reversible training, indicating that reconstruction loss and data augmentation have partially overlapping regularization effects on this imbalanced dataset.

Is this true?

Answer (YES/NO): YES